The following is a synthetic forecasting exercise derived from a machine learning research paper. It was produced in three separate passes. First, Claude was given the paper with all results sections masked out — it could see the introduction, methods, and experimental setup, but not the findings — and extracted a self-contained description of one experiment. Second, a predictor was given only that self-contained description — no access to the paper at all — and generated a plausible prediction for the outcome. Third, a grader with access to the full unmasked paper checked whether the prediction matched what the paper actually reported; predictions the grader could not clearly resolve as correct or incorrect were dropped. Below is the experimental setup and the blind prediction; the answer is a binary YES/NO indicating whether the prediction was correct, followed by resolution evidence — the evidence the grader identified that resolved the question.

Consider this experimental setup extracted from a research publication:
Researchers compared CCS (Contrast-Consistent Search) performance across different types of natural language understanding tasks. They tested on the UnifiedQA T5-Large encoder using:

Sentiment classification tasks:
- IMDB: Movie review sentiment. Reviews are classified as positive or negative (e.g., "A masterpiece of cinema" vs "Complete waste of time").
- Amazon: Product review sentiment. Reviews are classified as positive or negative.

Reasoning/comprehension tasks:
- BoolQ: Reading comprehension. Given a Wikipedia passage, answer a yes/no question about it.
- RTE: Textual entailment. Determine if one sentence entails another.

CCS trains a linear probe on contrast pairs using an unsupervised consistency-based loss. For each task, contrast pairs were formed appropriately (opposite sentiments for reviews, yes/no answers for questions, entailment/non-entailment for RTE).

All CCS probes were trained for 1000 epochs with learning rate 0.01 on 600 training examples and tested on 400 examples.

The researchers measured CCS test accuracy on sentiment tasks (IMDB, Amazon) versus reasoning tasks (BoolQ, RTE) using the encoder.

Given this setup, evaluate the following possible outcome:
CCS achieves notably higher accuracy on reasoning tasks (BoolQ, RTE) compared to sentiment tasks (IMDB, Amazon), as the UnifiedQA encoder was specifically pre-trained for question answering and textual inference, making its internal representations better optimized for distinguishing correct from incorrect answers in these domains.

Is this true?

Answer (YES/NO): NO